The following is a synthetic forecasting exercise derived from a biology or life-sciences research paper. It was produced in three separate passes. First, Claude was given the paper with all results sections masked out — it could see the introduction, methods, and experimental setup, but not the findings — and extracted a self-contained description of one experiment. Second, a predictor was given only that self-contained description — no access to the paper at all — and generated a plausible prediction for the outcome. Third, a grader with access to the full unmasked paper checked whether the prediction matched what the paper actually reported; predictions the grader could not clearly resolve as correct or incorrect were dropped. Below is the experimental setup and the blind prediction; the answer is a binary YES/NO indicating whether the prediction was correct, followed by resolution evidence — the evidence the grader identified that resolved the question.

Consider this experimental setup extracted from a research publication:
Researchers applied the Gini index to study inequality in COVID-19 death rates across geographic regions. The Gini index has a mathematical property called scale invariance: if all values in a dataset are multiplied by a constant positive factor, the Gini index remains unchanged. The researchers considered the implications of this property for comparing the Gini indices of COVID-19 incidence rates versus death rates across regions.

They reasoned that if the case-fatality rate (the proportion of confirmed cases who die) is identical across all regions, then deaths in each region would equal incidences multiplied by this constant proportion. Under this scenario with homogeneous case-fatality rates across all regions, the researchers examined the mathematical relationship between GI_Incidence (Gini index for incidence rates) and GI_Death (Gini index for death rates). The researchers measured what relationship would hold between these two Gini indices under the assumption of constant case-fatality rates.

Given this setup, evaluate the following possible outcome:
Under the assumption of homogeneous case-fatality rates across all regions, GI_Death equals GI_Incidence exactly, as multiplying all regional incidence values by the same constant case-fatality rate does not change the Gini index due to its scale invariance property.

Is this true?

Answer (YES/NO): YES